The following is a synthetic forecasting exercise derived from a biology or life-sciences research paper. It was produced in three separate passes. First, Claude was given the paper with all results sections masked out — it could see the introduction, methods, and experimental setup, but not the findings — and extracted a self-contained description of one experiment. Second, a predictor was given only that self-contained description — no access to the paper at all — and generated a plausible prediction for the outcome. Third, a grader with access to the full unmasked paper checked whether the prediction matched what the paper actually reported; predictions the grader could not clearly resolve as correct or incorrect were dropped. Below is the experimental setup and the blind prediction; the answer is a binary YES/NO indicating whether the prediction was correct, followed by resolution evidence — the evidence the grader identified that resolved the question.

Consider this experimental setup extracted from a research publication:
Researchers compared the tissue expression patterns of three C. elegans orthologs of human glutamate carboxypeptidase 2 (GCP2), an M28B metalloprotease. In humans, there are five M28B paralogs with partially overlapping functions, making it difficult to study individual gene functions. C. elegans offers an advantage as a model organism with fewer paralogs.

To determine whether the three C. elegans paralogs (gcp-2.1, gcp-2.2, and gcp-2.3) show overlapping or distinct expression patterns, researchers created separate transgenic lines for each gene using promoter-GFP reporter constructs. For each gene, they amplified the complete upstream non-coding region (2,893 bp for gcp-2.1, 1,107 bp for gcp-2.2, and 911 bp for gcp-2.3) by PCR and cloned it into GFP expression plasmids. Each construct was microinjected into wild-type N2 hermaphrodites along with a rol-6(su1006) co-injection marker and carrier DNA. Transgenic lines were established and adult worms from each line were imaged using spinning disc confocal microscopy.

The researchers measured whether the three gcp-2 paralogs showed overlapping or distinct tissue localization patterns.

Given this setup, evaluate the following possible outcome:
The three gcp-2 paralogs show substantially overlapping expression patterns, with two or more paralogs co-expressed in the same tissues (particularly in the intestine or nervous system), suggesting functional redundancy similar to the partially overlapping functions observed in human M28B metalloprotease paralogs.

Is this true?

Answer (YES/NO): NO